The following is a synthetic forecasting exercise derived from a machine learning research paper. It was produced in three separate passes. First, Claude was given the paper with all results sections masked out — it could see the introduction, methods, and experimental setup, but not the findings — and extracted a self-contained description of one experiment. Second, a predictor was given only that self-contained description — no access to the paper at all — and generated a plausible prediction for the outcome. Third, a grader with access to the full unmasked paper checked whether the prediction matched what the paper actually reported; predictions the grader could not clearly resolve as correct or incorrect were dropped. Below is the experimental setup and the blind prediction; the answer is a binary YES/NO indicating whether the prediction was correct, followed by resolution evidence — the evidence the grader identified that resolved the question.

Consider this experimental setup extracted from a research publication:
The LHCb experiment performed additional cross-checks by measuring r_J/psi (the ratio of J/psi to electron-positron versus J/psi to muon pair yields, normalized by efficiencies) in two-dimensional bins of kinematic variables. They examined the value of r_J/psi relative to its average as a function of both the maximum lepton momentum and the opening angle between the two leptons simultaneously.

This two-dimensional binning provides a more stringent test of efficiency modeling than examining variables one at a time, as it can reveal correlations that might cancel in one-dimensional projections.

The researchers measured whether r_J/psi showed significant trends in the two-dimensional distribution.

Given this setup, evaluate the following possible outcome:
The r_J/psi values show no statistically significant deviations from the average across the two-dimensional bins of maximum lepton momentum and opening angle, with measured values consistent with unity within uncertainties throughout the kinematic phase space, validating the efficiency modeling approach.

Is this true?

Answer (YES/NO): YES